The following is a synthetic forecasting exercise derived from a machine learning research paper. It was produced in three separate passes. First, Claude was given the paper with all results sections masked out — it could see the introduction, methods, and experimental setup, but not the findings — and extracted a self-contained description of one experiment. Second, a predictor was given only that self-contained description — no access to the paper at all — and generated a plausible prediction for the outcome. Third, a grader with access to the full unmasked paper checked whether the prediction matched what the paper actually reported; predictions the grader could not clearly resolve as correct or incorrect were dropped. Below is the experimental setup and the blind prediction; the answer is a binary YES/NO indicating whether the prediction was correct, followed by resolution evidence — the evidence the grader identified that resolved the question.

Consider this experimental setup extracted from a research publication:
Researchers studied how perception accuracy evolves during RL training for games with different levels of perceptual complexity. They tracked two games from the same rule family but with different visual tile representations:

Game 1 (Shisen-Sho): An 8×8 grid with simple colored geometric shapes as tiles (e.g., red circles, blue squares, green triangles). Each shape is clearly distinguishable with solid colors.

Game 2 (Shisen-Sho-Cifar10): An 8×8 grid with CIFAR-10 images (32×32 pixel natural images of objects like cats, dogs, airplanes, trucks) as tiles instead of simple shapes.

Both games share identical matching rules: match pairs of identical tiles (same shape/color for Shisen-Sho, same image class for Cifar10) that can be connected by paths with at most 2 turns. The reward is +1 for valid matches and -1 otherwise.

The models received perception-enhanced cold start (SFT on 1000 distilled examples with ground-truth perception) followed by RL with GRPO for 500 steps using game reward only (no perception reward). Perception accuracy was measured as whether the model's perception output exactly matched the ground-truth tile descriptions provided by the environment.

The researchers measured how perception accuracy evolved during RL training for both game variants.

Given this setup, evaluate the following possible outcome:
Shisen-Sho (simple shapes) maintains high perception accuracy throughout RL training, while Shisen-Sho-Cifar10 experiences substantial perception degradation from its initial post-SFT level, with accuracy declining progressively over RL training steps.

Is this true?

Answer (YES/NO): NO